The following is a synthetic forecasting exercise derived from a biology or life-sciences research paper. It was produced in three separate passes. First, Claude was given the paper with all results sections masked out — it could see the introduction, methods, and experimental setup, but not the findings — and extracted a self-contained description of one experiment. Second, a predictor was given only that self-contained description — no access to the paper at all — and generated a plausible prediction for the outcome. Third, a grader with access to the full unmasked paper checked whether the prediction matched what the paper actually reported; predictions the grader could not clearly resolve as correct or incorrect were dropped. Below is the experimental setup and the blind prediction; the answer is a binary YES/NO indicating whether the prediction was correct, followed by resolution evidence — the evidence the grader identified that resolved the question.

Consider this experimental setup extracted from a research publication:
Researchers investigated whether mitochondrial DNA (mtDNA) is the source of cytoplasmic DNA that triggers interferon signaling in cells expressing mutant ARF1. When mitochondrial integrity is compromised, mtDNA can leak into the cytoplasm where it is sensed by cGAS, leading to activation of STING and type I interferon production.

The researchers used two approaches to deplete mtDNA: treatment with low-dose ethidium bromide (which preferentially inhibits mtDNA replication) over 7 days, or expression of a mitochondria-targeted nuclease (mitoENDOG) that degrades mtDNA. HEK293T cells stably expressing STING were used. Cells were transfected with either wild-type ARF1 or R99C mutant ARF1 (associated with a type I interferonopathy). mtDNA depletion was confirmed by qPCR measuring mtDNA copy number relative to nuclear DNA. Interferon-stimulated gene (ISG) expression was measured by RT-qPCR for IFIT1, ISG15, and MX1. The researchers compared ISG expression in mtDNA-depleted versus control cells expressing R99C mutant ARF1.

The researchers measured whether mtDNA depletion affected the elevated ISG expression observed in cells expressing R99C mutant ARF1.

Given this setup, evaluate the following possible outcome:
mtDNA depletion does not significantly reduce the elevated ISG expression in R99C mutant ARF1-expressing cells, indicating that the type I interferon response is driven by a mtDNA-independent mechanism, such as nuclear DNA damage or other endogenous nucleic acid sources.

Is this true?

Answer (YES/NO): NO